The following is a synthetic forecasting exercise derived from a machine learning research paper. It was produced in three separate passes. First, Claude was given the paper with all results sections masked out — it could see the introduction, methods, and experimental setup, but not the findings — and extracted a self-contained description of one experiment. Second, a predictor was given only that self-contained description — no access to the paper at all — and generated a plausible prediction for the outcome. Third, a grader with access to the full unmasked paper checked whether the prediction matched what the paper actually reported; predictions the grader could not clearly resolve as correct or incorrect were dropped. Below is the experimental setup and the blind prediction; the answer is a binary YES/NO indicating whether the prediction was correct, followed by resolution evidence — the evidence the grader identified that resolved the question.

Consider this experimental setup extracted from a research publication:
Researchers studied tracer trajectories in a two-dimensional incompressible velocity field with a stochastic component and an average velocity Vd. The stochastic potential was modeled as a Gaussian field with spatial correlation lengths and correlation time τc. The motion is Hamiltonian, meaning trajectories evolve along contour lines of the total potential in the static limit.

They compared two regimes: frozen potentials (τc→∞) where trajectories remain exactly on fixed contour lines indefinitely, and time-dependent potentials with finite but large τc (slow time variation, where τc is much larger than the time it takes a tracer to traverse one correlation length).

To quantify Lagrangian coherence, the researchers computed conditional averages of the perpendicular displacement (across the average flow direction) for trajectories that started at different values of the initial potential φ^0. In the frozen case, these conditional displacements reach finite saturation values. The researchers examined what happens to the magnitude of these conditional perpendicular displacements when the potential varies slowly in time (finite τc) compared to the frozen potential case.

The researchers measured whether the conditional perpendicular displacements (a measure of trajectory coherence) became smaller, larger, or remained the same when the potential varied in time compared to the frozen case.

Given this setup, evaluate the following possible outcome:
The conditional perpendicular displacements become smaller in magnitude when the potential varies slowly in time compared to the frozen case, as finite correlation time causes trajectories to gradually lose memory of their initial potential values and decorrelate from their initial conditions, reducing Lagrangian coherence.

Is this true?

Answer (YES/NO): NO